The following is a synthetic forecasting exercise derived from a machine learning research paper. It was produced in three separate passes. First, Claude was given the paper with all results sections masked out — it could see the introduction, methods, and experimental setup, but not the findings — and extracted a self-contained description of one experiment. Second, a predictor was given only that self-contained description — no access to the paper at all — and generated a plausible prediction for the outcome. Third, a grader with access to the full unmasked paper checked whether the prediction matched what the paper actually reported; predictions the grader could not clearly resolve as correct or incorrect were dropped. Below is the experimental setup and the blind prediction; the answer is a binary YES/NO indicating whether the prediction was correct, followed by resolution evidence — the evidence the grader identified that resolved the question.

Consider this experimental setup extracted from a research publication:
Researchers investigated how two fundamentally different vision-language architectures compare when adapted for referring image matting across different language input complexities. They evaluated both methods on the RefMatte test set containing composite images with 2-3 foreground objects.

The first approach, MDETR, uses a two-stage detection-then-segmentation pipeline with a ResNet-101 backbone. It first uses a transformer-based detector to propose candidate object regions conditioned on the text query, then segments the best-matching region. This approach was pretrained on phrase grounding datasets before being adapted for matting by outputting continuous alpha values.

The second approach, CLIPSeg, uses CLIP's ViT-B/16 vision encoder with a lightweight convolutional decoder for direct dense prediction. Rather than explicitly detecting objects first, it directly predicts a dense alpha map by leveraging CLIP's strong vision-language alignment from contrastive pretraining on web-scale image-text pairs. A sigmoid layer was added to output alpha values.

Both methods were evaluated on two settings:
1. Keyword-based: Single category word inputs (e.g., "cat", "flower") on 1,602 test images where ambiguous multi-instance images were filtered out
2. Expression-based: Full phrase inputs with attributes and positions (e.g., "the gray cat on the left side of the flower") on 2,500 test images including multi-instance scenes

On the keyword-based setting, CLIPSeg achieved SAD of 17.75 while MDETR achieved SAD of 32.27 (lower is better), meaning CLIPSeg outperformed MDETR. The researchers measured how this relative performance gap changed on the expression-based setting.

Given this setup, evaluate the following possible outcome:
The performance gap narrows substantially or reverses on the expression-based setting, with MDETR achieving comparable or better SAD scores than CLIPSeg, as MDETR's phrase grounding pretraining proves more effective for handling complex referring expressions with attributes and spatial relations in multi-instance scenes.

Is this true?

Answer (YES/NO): NO